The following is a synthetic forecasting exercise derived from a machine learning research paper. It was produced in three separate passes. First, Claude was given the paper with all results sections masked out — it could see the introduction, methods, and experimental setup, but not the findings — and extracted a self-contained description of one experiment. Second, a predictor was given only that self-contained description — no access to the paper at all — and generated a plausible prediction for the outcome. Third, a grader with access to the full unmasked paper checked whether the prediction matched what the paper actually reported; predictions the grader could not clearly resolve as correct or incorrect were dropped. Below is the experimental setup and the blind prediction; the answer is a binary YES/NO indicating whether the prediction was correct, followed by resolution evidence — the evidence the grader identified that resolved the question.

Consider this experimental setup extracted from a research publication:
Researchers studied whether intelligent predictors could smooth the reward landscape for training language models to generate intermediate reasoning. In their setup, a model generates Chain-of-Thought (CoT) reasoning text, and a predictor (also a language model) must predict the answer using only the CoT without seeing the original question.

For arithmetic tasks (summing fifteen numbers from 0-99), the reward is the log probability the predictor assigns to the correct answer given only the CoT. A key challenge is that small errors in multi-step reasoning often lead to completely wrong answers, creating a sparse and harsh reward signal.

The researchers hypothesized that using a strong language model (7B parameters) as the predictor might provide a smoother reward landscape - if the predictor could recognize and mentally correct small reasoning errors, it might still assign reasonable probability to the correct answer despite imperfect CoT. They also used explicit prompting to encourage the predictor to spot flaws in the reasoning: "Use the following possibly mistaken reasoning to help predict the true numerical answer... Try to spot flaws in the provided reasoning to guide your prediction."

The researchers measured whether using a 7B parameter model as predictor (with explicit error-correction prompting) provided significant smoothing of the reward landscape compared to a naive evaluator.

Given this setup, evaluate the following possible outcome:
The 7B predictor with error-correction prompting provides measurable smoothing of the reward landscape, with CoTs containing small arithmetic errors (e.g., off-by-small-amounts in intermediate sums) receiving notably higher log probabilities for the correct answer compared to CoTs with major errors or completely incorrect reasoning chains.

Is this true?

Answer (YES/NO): NO